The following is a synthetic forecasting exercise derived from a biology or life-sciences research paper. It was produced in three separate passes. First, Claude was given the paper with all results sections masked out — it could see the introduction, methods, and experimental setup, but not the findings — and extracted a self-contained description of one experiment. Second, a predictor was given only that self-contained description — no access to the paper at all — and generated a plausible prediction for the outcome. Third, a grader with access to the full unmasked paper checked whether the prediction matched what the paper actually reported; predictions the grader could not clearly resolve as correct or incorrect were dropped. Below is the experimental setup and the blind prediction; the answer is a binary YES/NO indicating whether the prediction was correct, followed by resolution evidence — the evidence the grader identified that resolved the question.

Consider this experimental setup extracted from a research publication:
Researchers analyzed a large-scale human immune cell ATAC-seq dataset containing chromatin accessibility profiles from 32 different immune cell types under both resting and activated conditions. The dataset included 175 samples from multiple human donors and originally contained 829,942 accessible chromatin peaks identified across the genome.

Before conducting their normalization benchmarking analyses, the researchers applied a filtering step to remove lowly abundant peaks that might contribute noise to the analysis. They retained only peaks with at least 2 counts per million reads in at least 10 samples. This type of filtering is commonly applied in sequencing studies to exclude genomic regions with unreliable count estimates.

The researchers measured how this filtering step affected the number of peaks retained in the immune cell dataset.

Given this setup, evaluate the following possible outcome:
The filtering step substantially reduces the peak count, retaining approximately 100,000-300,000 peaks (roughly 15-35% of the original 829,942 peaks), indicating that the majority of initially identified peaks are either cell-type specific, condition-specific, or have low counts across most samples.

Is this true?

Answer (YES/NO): YES